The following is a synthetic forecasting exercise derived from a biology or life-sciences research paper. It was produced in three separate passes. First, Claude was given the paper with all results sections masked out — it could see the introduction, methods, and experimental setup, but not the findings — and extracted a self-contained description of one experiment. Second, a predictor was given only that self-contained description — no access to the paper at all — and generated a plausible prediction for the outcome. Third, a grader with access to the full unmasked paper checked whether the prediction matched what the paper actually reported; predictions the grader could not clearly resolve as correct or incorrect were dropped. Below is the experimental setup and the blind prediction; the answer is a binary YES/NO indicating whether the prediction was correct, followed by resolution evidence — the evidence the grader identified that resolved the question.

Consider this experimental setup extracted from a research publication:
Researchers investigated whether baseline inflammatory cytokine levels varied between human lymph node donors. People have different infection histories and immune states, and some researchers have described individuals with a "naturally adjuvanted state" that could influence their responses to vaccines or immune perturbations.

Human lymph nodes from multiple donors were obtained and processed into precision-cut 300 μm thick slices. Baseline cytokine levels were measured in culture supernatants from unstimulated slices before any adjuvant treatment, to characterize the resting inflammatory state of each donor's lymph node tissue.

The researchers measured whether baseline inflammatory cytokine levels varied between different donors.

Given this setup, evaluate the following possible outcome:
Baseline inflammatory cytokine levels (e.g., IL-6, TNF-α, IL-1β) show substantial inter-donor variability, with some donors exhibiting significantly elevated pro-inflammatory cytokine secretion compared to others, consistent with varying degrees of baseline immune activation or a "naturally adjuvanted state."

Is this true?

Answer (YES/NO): YES